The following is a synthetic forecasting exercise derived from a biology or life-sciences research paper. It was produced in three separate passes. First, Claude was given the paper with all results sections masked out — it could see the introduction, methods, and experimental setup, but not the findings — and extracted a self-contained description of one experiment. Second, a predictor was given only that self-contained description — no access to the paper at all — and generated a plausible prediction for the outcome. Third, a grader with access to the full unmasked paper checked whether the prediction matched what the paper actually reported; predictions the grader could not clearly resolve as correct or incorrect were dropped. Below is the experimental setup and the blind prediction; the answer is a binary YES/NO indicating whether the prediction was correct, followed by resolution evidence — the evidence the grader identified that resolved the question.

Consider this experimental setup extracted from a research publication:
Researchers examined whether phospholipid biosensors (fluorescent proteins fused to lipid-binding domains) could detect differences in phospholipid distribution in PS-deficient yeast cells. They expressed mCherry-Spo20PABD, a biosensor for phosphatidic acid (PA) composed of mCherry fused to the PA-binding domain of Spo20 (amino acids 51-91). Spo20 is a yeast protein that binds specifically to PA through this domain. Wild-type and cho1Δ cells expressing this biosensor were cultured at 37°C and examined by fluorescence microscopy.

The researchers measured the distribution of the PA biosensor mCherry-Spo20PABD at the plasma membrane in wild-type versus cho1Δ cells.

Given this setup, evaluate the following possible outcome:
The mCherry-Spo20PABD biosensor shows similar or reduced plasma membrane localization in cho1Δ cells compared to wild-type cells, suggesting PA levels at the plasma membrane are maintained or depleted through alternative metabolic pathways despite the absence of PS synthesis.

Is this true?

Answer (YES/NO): NO